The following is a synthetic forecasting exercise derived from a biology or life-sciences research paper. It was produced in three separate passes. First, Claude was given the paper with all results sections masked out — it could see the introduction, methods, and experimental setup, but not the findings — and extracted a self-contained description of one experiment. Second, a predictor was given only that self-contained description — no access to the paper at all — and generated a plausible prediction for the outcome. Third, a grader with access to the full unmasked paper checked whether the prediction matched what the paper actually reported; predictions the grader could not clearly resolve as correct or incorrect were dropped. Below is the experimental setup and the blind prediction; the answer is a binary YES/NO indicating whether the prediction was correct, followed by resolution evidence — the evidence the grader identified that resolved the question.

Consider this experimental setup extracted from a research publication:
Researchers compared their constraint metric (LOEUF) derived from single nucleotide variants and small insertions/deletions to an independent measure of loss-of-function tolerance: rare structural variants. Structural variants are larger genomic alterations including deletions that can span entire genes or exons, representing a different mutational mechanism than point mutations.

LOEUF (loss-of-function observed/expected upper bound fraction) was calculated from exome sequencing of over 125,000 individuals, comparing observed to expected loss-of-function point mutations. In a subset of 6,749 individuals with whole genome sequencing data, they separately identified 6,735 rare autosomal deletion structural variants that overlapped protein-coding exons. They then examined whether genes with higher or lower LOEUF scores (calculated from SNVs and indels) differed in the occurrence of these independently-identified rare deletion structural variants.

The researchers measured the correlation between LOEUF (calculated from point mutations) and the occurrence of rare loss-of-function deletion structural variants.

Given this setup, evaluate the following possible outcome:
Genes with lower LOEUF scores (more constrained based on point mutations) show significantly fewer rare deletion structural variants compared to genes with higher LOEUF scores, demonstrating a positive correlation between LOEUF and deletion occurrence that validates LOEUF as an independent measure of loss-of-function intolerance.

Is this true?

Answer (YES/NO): YES